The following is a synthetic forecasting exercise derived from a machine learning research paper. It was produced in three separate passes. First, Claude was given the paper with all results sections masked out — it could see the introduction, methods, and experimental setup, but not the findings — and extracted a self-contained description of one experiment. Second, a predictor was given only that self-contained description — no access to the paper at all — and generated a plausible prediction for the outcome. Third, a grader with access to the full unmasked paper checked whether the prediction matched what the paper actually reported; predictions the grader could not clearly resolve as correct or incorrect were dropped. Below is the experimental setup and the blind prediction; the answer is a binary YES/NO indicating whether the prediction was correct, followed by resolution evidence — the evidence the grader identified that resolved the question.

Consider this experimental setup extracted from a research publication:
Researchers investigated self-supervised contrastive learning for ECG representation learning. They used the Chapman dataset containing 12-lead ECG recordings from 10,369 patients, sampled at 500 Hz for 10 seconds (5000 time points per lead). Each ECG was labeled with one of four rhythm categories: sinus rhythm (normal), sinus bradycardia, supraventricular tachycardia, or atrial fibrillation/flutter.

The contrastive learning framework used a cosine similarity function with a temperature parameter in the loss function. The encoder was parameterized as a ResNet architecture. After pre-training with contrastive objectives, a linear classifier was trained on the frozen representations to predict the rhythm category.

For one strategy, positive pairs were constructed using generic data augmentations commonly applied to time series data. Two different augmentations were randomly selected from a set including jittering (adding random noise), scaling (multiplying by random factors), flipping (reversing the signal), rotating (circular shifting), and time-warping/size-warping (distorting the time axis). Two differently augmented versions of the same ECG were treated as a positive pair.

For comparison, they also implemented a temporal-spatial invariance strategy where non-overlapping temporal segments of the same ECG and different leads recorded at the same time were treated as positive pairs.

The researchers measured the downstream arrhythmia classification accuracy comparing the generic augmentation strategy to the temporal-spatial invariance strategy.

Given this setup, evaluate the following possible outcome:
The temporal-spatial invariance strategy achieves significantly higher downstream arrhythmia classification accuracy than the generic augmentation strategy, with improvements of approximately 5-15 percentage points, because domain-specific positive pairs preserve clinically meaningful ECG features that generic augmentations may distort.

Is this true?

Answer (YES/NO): NO